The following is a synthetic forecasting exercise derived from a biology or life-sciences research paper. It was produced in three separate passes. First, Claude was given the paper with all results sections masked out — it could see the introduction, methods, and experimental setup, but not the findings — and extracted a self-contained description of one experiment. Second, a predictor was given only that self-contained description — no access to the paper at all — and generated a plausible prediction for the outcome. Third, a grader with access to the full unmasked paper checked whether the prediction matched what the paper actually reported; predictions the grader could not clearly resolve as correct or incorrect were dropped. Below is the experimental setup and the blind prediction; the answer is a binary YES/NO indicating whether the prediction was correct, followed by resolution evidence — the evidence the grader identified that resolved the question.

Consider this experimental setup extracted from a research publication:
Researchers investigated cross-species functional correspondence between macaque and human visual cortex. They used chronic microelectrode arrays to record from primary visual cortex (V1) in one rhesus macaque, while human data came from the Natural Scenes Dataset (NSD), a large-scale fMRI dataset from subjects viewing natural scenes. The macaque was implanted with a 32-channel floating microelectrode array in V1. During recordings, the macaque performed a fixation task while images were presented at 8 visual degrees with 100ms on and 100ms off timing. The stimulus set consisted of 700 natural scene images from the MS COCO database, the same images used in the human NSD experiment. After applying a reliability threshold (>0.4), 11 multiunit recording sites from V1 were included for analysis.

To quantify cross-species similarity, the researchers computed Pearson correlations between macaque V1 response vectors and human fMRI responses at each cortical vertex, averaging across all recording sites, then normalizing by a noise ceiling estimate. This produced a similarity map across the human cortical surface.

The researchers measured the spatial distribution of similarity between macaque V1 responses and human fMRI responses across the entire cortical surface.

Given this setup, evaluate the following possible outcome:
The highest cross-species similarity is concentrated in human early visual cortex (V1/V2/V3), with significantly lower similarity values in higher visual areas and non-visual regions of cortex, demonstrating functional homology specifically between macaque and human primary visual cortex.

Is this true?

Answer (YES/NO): NO